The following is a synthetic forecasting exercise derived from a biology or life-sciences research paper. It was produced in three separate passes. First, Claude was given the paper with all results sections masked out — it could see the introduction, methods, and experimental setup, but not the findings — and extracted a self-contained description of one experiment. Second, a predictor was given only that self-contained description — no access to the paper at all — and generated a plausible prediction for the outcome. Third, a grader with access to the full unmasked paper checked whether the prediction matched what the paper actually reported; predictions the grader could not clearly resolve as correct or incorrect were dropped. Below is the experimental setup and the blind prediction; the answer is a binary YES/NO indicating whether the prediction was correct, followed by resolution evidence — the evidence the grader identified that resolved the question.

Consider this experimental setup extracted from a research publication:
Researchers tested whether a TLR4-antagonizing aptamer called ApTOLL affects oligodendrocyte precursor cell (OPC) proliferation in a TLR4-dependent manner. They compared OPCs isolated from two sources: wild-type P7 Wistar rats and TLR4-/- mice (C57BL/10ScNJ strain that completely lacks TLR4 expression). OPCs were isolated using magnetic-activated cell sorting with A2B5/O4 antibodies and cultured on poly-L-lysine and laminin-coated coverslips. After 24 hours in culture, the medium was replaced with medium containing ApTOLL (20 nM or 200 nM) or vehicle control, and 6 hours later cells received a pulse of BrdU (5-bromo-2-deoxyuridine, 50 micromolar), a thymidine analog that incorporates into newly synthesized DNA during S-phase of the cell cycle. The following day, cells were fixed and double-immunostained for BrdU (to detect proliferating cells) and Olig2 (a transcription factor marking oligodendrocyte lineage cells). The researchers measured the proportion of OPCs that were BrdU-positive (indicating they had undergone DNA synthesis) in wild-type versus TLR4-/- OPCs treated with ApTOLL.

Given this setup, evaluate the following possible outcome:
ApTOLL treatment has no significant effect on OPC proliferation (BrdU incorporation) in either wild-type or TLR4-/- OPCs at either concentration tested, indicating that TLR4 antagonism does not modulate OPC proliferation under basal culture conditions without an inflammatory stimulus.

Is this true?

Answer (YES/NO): NO